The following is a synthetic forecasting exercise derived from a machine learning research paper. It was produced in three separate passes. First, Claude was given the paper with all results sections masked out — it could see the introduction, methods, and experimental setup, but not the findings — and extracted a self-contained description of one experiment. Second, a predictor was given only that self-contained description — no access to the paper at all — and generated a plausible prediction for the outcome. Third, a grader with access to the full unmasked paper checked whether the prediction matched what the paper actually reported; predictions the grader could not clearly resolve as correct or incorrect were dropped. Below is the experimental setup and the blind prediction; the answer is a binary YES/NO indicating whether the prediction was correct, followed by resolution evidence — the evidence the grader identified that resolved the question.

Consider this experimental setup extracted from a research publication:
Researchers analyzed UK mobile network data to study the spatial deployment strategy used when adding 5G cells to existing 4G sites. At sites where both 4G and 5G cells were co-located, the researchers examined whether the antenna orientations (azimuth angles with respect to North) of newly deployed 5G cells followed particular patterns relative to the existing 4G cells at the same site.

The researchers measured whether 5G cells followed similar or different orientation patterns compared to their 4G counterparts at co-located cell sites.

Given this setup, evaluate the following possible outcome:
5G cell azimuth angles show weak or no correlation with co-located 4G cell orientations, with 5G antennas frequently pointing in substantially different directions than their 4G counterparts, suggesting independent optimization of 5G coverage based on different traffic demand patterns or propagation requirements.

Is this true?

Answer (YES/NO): NO